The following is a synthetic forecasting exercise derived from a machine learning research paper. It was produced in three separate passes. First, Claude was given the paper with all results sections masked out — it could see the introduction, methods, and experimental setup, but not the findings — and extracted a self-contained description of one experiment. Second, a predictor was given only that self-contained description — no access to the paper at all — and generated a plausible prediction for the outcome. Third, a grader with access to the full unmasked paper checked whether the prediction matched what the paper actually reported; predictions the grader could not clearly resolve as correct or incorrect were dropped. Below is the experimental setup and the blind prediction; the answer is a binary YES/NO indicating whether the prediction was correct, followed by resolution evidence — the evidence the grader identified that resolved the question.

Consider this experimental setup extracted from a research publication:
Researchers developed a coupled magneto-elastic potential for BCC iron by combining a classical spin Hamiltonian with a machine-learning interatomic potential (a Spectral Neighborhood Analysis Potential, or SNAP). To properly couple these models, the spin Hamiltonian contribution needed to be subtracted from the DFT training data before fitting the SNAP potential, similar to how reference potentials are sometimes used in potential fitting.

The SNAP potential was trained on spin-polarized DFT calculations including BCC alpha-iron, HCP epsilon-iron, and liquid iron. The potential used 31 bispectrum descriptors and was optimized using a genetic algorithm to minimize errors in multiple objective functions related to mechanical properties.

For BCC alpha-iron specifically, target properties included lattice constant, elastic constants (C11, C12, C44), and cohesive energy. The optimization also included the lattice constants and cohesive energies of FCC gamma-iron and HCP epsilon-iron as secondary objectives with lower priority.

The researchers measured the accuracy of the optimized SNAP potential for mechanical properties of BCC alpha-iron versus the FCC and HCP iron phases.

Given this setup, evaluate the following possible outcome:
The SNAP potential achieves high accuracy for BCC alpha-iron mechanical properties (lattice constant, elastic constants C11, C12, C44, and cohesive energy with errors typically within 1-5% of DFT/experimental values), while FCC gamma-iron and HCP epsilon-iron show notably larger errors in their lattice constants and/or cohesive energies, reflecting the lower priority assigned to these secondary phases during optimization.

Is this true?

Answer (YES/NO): YES